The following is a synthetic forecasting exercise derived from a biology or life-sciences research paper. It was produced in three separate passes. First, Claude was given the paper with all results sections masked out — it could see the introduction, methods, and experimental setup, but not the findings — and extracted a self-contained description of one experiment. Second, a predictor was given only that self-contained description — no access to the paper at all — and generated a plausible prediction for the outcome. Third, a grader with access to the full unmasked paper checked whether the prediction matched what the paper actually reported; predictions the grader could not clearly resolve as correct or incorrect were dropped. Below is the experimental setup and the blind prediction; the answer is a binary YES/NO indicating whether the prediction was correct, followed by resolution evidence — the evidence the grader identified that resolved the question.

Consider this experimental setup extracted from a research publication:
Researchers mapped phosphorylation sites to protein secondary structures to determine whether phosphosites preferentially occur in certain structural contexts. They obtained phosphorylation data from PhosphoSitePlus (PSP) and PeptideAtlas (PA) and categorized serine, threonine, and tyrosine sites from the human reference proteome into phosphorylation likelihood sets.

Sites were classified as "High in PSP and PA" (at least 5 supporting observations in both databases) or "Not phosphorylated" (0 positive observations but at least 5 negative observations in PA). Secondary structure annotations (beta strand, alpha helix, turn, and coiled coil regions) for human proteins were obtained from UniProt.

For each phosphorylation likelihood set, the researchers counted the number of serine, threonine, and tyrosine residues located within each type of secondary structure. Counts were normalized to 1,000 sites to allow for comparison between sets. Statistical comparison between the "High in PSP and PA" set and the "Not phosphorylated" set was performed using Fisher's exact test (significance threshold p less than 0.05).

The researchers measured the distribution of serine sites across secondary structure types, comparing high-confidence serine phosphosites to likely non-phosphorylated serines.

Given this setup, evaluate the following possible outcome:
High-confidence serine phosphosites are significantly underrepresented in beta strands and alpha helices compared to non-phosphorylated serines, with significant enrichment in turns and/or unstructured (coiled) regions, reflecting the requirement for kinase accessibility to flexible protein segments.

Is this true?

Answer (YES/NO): NO